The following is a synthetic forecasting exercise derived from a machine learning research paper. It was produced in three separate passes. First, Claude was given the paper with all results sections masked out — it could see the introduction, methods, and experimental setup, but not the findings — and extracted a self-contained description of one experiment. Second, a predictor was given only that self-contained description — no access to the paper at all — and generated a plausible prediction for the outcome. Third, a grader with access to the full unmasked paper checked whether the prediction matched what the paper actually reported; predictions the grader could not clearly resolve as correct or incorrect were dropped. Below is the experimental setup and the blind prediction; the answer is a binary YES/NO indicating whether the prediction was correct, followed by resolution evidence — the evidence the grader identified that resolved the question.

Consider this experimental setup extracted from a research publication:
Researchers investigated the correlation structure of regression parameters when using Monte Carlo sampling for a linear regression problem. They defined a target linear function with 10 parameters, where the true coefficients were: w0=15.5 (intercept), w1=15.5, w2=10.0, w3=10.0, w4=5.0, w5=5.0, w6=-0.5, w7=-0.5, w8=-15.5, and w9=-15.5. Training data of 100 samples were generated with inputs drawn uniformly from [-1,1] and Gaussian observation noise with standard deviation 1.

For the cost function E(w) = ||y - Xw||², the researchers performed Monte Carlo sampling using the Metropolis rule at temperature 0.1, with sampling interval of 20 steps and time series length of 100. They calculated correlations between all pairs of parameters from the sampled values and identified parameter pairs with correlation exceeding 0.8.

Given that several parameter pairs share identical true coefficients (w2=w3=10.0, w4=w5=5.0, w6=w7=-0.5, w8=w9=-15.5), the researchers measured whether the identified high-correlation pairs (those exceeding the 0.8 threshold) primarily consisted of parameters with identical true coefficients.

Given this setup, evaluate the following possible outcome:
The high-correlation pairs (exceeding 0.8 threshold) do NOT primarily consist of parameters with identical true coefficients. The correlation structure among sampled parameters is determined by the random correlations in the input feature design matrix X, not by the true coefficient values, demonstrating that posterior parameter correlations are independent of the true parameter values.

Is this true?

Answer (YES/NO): YES